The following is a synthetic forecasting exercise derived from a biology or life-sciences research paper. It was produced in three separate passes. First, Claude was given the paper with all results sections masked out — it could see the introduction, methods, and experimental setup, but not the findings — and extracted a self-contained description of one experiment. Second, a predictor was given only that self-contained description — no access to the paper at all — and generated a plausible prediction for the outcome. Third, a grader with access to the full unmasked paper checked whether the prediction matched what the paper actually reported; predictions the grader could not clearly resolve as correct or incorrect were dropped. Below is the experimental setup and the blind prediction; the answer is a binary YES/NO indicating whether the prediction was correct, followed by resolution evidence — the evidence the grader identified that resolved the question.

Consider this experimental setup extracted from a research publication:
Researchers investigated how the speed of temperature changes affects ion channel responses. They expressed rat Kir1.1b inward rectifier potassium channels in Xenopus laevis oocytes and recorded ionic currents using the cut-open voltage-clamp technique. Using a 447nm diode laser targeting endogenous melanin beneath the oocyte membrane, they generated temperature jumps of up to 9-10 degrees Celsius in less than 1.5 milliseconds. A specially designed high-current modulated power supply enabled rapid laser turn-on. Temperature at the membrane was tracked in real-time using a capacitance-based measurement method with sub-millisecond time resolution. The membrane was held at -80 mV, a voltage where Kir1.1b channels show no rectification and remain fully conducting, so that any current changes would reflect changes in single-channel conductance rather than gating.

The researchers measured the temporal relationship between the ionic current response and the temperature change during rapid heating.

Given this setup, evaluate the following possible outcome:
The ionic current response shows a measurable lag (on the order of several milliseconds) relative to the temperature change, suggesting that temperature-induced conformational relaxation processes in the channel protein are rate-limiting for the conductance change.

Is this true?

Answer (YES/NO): NO